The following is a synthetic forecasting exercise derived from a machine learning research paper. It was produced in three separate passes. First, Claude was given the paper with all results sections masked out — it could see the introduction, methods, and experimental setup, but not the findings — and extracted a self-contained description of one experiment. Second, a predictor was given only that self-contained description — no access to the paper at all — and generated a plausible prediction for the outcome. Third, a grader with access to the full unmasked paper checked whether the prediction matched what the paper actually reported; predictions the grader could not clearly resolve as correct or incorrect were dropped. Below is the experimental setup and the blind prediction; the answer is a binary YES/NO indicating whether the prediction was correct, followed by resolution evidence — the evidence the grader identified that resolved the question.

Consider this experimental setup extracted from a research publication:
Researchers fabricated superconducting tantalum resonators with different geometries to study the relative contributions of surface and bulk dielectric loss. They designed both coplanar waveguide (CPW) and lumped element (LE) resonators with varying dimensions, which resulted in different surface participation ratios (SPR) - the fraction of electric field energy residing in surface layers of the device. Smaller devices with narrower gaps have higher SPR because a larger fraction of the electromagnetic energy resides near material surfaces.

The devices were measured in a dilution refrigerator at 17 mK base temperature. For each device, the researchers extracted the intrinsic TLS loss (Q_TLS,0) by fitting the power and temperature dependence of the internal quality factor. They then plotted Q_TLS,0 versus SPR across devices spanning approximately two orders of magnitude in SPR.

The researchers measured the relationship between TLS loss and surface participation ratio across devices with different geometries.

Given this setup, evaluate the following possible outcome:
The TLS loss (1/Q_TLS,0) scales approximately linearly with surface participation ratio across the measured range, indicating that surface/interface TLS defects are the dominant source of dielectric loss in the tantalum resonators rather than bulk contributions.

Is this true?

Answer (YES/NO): NO